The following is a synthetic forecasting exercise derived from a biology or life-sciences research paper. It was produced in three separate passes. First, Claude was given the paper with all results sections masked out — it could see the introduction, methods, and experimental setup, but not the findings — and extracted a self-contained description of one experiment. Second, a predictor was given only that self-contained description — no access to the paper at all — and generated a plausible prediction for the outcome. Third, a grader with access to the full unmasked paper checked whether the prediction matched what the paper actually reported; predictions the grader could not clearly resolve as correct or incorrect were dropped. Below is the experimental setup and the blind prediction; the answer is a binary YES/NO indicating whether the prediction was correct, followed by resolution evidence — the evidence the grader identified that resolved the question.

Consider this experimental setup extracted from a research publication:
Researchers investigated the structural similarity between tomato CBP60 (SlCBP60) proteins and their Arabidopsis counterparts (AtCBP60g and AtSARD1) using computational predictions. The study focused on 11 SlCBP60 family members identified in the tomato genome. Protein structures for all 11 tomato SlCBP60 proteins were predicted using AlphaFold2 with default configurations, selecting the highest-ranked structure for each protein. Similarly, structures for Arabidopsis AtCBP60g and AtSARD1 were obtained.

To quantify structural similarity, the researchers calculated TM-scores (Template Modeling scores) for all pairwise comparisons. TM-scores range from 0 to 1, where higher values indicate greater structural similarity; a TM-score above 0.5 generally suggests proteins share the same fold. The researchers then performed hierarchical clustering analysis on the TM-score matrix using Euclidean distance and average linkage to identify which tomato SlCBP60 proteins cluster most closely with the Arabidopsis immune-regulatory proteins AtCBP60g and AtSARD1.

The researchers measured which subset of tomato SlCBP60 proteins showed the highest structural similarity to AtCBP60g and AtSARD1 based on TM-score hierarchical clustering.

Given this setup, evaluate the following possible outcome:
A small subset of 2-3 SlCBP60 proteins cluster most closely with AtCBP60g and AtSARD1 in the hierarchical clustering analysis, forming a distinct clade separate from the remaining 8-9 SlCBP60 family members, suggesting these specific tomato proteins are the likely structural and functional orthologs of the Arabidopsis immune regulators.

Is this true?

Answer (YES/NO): NO